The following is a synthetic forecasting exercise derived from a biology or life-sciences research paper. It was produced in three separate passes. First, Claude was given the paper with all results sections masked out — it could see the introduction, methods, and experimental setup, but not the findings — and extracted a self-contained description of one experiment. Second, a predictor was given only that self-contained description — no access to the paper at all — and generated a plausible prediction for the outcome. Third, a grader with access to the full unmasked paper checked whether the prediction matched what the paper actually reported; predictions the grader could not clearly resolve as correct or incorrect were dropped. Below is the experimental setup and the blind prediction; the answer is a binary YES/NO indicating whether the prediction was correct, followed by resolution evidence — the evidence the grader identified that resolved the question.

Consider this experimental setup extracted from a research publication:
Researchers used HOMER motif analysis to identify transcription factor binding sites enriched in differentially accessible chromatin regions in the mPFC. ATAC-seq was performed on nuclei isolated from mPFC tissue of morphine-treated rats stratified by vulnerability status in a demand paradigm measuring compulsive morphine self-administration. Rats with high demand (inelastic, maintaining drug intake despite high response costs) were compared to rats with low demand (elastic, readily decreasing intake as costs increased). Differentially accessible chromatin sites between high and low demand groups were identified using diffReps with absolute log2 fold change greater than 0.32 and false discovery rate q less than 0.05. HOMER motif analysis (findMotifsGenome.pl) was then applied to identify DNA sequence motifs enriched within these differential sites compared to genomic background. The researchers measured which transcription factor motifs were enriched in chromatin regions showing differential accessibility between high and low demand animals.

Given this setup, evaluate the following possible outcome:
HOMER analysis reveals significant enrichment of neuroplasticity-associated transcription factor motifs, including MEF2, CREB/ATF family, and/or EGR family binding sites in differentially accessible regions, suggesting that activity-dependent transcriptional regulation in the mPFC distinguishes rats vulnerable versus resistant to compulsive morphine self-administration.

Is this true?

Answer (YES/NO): YES